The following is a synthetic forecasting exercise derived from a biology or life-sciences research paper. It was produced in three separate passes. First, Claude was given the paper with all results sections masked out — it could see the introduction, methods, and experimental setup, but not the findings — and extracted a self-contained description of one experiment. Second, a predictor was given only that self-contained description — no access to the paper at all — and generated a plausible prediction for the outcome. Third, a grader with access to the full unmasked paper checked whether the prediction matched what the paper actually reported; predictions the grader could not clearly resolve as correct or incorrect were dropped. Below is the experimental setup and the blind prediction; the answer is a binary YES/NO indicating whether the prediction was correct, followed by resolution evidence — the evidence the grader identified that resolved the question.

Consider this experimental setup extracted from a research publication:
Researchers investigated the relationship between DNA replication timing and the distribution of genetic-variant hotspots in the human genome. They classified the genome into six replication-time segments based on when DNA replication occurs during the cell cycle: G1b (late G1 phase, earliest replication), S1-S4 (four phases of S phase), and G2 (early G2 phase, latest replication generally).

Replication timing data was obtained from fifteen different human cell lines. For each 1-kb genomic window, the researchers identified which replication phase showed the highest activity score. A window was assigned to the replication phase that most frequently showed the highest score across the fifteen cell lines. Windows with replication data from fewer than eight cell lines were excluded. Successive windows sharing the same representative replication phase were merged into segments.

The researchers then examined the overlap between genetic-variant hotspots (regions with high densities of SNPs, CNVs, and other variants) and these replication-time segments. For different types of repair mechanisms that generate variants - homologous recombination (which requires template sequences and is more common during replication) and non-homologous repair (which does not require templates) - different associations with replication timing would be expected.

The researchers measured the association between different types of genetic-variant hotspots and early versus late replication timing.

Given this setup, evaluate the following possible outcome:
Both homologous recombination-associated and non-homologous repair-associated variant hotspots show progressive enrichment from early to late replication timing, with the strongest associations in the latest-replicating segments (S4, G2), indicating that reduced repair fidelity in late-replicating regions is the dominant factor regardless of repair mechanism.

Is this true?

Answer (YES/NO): NO